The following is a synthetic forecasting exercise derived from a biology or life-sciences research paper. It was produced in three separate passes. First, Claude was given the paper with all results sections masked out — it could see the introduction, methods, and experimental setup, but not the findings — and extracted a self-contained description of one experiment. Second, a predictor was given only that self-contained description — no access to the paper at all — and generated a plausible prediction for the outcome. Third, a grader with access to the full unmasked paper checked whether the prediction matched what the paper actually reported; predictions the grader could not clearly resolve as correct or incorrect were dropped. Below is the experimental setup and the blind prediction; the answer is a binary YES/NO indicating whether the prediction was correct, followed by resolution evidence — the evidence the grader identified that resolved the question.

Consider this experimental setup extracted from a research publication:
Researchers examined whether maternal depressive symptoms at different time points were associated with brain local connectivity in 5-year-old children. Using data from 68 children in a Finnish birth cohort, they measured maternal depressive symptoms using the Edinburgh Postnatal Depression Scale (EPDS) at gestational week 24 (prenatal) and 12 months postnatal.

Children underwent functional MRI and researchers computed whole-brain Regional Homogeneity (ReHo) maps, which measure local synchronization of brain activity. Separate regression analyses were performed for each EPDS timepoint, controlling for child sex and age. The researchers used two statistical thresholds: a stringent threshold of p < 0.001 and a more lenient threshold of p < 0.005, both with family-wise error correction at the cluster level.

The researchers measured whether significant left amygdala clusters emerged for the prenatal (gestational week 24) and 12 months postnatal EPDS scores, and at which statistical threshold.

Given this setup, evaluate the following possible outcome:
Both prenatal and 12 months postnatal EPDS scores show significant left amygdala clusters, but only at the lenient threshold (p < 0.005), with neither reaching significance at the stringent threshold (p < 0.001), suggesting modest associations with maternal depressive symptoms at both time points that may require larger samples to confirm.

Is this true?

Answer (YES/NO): NO